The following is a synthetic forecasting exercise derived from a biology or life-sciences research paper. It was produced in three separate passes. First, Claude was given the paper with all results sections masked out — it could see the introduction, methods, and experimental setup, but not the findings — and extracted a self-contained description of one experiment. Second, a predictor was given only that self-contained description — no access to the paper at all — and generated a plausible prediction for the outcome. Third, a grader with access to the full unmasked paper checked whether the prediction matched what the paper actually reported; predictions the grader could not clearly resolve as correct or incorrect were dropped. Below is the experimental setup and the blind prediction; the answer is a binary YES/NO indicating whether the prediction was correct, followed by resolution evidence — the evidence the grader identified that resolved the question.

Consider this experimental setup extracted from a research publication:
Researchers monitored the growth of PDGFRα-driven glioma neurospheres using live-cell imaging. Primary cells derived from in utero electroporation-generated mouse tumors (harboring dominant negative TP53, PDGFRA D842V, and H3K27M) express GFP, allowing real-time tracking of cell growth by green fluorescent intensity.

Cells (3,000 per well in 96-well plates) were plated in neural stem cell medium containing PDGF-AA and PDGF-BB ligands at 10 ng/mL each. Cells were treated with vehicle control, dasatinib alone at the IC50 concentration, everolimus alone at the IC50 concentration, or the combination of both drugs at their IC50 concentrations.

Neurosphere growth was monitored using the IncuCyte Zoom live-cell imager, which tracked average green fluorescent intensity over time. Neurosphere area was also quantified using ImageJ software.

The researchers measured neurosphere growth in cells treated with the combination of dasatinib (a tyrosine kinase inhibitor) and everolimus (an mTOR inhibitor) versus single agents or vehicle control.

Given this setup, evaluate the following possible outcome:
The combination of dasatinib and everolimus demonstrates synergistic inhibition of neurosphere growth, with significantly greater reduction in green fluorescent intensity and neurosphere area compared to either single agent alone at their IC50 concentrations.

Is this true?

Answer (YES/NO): YES